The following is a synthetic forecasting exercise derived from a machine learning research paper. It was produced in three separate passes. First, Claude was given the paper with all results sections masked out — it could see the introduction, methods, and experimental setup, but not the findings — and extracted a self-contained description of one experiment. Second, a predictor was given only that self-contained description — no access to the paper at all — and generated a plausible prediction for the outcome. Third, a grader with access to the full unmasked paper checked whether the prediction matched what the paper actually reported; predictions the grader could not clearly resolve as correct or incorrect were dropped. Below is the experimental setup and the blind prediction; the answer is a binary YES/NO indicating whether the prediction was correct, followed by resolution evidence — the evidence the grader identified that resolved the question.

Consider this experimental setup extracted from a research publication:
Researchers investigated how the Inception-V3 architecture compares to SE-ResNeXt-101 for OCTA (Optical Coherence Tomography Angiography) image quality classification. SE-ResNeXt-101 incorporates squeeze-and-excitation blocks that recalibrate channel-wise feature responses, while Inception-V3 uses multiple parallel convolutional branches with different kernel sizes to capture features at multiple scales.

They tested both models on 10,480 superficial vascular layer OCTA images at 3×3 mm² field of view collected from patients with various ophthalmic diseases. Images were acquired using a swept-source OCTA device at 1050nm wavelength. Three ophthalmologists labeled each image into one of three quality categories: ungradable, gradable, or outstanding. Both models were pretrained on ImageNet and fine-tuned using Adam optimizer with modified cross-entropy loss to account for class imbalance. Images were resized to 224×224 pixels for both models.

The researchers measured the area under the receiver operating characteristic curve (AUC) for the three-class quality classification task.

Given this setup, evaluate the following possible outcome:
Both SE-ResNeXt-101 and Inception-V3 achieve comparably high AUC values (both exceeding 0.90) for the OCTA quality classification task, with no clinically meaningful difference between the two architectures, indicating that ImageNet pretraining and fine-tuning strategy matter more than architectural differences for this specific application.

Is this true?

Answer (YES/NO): NO